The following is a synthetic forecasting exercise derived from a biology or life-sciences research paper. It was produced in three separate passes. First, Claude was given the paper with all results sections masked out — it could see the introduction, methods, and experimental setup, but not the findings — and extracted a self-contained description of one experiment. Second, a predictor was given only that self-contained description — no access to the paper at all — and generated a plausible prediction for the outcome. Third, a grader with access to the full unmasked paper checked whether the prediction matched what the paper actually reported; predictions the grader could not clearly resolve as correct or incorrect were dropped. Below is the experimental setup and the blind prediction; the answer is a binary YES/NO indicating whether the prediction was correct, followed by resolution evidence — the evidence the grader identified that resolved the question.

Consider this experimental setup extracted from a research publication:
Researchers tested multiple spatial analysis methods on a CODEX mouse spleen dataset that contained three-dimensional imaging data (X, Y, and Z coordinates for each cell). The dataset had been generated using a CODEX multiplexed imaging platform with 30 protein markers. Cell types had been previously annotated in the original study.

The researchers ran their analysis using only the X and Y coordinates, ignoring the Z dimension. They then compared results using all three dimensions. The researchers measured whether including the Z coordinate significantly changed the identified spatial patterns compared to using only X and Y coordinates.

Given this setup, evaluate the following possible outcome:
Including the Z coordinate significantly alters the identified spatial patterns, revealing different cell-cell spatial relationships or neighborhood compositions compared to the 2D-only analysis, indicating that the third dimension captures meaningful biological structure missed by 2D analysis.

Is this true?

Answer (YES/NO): NO